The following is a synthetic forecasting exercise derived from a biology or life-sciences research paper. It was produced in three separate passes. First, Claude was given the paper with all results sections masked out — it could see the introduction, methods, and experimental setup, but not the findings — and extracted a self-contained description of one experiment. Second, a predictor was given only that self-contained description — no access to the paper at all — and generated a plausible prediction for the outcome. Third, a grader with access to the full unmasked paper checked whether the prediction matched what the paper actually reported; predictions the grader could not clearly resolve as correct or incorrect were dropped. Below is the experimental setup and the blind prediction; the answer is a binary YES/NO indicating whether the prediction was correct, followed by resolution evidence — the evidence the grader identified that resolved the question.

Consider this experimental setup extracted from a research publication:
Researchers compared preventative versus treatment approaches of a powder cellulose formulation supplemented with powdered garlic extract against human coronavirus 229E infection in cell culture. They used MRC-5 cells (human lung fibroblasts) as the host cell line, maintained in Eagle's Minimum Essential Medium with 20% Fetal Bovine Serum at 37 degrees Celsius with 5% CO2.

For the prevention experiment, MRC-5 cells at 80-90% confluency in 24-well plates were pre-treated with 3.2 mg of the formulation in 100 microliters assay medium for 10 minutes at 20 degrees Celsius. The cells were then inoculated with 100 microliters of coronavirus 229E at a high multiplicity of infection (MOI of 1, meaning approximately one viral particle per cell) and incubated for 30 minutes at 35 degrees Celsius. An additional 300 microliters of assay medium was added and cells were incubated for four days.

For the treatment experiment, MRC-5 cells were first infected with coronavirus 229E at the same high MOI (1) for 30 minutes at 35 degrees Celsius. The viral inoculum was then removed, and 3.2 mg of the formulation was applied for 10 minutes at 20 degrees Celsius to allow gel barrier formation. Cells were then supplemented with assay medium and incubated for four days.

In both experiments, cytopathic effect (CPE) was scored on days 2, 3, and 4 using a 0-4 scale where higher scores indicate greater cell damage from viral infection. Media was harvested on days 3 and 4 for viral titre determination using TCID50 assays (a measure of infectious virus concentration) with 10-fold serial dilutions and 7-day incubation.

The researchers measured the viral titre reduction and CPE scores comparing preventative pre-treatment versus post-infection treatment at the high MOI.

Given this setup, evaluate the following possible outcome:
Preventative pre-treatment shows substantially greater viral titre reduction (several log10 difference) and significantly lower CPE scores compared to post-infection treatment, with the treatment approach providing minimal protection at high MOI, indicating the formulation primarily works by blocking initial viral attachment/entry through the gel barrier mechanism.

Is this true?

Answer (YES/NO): NO